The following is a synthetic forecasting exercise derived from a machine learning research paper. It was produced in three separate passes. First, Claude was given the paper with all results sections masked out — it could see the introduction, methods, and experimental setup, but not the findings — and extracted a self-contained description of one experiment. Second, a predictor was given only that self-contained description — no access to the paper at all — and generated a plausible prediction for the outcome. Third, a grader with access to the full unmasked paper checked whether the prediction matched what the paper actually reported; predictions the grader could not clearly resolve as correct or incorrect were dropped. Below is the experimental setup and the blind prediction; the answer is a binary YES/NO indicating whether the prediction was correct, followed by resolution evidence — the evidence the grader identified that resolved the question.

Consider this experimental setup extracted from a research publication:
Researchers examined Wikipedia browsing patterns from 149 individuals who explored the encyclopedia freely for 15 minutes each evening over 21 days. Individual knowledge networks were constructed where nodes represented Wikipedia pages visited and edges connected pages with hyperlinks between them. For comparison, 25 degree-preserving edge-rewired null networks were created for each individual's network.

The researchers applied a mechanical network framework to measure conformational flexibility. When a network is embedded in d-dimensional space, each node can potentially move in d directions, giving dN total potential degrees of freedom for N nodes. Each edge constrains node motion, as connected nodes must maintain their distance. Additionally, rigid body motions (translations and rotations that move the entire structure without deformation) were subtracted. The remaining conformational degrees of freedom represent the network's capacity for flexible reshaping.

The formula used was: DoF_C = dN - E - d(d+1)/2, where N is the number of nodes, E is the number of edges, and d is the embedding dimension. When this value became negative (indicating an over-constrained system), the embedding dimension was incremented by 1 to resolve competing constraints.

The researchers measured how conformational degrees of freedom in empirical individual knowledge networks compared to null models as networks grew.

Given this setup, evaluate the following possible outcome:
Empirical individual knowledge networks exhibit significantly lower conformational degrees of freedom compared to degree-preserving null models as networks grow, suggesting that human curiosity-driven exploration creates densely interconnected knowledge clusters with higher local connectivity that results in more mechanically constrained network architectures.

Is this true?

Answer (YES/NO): NO